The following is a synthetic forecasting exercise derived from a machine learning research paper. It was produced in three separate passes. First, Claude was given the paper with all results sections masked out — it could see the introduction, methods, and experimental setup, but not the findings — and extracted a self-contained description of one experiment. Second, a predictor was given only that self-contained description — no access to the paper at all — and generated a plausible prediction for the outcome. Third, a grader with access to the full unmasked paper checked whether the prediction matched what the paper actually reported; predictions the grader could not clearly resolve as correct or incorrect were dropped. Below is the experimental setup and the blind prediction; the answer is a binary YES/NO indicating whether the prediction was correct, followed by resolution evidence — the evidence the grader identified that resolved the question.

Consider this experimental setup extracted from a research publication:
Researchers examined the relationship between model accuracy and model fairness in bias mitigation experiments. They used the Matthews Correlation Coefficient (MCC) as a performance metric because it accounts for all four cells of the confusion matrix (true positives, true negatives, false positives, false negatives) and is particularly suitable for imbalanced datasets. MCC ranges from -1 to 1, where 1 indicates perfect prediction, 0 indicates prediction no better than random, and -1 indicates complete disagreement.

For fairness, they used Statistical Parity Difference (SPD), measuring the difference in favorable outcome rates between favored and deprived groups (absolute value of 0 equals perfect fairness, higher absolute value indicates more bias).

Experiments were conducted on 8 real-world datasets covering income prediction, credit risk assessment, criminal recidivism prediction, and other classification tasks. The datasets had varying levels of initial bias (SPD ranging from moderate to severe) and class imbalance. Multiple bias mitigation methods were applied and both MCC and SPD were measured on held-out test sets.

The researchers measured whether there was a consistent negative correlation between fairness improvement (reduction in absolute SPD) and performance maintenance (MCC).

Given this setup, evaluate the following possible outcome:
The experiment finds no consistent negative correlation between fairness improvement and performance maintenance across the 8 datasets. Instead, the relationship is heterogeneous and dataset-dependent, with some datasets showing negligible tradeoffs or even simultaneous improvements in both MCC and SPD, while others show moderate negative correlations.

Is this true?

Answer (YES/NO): YES